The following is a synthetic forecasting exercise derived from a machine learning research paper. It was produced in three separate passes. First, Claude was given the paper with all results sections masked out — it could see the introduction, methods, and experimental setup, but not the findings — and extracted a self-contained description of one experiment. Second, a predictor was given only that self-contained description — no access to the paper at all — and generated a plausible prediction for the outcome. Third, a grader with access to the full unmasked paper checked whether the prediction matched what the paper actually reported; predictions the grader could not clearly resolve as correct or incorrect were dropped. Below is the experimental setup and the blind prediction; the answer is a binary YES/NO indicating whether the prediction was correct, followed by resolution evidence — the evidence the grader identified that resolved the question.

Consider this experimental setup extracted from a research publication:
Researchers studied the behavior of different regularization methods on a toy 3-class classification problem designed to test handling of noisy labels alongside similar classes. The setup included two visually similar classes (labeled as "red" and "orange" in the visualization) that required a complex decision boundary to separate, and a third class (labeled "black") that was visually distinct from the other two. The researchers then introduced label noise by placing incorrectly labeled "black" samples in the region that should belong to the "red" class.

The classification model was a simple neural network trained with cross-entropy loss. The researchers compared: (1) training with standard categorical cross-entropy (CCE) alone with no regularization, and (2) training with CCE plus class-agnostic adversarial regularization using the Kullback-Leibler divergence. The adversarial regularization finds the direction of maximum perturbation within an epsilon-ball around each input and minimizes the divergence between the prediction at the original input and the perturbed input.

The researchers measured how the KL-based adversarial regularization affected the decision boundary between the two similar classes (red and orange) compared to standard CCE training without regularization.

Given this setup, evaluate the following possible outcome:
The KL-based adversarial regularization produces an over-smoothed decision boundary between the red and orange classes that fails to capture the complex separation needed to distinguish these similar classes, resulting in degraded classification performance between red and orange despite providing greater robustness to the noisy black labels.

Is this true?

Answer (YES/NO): YES